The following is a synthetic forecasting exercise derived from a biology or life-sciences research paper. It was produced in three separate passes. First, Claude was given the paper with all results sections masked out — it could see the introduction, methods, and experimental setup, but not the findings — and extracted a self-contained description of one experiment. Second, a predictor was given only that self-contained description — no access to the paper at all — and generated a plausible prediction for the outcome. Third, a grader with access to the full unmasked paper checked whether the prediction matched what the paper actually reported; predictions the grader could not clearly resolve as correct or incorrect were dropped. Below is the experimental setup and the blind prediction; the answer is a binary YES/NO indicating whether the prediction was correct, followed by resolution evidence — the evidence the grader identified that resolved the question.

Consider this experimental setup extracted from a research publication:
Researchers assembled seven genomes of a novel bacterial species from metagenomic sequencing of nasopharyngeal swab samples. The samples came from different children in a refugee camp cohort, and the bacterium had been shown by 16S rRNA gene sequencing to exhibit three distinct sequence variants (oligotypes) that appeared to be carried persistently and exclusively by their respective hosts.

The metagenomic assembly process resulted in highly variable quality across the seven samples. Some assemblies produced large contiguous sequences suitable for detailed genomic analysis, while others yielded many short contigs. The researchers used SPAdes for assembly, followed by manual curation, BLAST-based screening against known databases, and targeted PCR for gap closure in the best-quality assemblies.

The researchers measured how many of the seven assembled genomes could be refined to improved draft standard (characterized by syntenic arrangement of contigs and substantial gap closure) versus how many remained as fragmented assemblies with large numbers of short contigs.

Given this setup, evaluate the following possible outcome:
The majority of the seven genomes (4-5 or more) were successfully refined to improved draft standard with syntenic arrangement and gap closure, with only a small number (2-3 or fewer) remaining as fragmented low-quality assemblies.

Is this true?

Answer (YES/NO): NO